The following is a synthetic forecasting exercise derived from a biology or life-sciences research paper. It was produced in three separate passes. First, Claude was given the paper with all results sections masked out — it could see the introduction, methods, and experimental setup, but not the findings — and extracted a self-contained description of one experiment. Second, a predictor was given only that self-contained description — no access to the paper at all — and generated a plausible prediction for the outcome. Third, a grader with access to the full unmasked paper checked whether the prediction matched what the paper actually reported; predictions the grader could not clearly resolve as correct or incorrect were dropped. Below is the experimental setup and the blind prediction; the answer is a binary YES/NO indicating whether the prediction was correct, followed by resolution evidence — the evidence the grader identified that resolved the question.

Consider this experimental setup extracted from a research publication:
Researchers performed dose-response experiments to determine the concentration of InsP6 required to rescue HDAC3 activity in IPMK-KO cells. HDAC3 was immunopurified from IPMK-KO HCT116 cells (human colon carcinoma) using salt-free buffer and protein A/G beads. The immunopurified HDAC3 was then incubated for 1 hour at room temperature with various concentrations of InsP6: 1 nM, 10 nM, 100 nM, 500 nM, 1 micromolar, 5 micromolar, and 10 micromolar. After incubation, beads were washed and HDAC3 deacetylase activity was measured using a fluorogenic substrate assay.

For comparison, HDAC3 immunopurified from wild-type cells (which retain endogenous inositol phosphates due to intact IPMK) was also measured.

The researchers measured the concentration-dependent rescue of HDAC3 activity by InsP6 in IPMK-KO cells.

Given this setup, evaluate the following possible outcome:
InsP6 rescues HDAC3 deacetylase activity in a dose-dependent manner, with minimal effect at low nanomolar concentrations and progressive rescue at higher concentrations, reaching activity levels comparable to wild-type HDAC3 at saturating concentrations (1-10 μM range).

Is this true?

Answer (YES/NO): NO